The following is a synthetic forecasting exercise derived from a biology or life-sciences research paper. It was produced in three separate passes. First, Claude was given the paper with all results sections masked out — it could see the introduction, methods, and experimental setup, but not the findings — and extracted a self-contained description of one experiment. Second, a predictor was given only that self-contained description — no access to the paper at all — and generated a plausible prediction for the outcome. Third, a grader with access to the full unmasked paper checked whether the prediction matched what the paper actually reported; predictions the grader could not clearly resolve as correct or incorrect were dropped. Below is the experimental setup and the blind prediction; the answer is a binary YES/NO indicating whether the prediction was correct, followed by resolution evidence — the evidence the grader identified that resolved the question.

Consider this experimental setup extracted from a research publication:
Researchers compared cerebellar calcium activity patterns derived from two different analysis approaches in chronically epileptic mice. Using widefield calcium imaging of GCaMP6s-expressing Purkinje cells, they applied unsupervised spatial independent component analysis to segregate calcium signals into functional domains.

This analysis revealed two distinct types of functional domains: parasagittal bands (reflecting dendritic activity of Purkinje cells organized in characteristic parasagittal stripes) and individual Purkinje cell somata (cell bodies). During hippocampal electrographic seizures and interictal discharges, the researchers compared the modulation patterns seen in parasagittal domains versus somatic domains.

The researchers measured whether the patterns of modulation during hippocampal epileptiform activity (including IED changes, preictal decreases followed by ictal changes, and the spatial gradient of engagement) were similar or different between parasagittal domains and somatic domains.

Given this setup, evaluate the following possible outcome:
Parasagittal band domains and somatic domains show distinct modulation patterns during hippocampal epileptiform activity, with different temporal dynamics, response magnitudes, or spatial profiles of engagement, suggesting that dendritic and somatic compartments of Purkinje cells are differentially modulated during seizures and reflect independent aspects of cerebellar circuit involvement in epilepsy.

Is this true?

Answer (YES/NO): NO